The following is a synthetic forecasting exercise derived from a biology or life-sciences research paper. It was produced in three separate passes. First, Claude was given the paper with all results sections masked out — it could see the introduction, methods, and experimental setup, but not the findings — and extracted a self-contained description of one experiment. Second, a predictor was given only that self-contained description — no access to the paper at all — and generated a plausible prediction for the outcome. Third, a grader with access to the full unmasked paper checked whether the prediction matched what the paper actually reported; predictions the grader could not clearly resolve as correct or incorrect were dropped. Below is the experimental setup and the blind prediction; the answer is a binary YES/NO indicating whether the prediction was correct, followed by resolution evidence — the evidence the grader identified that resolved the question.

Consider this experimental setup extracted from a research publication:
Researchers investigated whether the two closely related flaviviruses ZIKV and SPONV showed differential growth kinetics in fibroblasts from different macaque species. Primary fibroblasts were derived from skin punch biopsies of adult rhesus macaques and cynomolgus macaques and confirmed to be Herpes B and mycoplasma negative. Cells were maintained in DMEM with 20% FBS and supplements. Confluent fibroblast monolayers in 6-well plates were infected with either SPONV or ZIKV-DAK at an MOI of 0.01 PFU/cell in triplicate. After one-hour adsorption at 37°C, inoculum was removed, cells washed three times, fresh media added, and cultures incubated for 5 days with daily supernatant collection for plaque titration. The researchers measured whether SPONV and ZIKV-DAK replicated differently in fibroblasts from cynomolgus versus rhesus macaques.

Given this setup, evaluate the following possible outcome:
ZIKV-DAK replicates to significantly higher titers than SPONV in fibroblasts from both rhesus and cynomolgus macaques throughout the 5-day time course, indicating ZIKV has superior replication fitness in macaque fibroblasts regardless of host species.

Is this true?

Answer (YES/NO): YES